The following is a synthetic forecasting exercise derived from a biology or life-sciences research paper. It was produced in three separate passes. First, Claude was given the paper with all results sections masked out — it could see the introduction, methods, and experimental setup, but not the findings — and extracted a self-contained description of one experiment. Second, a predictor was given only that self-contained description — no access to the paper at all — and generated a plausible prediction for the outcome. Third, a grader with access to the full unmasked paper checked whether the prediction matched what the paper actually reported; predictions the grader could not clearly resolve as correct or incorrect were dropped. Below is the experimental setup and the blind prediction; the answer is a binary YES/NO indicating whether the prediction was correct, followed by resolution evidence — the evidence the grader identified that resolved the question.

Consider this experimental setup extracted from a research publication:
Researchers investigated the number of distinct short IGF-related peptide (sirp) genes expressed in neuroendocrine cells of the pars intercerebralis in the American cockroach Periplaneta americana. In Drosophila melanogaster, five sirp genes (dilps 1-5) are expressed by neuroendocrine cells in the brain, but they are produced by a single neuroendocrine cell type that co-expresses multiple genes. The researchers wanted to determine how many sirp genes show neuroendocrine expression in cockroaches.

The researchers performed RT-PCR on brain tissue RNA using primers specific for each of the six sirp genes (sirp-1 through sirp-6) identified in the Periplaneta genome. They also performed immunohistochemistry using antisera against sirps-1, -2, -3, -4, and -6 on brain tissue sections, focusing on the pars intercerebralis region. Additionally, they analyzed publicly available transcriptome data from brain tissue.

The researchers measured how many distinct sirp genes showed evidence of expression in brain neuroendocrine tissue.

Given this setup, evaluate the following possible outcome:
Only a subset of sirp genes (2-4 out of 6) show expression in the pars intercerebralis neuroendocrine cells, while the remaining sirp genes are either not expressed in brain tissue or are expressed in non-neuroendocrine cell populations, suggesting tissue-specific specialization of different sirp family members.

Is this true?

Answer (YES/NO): NO